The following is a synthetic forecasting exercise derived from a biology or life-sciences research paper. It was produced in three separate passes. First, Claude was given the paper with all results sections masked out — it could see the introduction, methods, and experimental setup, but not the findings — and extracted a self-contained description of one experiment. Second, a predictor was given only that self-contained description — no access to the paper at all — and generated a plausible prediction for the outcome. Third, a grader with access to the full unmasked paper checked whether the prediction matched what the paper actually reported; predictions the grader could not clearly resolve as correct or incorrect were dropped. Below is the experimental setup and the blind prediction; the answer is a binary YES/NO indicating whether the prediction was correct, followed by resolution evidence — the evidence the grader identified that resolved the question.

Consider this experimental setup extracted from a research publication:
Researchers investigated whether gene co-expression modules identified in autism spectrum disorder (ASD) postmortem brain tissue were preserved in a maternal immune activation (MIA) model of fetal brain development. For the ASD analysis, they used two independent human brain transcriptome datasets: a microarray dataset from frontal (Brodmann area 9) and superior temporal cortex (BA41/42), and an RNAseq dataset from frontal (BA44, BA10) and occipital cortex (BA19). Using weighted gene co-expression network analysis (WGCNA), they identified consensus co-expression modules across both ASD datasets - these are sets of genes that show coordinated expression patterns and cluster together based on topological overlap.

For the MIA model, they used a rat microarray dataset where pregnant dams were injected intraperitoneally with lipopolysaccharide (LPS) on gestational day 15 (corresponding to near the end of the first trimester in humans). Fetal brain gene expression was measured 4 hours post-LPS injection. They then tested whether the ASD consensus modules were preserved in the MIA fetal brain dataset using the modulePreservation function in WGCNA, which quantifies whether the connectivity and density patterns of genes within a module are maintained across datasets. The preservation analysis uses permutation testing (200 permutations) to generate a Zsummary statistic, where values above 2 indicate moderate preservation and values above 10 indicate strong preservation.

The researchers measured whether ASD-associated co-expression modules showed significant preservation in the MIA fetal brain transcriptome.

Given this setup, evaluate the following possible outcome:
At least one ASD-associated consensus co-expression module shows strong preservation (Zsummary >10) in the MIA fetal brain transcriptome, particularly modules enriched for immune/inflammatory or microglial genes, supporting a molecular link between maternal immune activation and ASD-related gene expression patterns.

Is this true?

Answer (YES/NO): NO